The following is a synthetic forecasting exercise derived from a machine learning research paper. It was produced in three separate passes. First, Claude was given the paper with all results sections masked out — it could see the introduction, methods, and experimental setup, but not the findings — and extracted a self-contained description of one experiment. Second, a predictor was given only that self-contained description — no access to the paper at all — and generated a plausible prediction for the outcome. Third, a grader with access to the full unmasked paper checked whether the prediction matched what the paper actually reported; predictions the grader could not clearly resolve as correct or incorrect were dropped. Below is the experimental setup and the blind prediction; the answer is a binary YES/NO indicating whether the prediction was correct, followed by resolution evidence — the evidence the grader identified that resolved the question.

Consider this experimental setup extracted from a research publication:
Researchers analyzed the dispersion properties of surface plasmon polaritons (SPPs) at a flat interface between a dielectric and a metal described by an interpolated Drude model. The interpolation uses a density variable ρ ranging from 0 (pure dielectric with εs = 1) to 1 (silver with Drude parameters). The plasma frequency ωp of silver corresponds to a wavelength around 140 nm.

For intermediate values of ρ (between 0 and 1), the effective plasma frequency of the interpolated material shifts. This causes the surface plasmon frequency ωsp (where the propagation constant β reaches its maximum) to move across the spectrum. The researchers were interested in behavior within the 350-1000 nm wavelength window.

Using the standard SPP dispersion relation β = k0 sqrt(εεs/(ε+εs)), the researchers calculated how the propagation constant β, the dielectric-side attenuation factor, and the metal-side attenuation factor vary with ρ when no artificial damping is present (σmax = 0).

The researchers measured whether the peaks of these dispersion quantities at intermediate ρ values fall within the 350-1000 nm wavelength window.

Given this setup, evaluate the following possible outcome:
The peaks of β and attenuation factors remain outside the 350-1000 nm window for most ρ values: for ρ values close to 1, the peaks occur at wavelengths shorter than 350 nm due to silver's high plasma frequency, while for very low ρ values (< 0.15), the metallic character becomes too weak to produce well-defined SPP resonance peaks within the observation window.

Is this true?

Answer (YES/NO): NO